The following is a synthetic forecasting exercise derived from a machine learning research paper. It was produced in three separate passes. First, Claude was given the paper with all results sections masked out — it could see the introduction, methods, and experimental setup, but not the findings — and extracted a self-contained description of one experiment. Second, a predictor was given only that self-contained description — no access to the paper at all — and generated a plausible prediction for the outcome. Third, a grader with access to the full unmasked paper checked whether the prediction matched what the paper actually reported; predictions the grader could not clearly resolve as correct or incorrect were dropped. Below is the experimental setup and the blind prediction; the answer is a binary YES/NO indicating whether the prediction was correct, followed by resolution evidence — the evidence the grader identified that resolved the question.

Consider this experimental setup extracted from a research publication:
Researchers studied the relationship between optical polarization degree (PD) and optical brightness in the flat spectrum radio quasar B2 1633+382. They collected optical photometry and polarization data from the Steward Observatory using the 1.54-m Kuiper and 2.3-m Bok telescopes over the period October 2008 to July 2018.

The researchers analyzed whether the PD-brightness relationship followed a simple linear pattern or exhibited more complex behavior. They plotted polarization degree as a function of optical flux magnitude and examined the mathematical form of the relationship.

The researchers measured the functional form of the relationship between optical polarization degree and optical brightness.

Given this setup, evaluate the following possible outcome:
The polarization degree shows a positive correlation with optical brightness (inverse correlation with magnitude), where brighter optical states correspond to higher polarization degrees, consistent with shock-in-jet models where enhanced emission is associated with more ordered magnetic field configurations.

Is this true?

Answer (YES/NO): NO